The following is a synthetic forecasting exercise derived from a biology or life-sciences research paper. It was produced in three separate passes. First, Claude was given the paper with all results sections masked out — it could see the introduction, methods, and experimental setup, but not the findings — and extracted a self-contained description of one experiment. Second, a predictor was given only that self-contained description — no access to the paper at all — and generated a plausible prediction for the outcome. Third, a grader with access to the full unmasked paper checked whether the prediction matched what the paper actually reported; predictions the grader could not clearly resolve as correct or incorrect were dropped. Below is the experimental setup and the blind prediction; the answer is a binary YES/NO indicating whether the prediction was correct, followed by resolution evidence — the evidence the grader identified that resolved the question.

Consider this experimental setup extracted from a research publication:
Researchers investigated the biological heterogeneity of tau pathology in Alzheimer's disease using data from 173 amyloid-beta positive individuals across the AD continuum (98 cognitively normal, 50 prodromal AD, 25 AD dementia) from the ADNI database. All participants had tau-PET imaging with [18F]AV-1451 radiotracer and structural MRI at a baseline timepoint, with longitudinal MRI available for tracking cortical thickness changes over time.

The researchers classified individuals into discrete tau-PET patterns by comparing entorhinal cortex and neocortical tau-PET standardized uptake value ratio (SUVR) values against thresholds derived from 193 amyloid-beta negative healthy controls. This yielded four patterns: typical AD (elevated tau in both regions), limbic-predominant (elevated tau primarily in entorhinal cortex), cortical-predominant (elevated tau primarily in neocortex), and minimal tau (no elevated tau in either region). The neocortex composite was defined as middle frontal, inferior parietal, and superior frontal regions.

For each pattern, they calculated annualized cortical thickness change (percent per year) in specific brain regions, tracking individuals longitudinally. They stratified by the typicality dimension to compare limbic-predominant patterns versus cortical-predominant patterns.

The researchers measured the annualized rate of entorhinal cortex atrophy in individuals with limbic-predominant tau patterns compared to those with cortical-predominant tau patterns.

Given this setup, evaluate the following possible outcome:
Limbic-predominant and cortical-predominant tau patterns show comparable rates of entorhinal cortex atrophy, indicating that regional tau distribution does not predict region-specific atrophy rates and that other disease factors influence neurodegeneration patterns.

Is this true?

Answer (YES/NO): NO